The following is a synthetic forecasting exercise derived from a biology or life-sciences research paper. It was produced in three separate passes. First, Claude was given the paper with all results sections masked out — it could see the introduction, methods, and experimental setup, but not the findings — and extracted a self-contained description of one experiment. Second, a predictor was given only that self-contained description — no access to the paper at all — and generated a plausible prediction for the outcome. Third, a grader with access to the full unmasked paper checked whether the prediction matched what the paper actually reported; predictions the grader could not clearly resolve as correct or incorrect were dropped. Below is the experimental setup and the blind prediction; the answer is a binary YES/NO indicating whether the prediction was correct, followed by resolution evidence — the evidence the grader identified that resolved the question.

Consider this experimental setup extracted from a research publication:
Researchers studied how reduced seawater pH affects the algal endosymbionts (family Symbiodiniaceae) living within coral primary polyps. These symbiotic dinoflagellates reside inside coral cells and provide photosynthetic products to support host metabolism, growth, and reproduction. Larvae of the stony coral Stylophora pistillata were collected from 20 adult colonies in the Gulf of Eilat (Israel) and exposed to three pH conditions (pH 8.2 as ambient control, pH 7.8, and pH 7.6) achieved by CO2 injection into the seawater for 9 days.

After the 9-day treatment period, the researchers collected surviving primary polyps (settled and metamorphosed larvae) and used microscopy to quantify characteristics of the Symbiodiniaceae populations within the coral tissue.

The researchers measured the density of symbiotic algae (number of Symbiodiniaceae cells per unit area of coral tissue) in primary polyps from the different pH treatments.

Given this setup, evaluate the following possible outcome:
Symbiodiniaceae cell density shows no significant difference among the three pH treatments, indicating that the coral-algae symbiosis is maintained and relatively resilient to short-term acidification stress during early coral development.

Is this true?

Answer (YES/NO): NO